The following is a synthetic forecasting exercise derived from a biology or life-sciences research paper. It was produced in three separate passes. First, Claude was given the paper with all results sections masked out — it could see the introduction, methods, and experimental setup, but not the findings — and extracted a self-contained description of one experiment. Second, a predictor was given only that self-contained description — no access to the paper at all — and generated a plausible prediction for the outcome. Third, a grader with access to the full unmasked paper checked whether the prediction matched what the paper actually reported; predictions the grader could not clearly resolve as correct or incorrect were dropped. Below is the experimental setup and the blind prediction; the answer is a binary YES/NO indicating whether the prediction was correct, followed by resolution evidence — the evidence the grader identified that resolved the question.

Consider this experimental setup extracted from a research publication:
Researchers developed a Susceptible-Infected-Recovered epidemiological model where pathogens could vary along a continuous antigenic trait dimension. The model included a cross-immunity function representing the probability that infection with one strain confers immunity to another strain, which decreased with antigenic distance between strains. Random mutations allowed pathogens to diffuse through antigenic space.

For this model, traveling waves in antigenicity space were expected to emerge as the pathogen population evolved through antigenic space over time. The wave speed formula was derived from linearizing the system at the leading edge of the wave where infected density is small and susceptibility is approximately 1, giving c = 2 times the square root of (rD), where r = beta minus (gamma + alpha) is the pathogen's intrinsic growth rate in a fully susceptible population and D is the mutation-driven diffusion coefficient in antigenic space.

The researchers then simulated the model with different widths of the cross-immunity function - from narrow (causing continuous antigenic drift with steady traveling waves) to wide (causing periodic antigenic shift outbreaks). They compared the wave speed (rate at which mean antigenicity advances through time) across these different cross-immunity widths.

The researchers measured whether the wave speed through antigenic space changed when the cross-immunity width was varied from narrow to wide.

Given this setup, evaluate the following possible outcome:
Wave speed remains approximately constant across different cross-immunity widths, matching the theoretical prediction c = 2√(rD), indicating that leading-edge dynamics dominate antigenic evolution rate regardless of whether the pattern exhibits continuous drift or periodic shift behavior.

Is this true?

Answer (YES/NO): YES